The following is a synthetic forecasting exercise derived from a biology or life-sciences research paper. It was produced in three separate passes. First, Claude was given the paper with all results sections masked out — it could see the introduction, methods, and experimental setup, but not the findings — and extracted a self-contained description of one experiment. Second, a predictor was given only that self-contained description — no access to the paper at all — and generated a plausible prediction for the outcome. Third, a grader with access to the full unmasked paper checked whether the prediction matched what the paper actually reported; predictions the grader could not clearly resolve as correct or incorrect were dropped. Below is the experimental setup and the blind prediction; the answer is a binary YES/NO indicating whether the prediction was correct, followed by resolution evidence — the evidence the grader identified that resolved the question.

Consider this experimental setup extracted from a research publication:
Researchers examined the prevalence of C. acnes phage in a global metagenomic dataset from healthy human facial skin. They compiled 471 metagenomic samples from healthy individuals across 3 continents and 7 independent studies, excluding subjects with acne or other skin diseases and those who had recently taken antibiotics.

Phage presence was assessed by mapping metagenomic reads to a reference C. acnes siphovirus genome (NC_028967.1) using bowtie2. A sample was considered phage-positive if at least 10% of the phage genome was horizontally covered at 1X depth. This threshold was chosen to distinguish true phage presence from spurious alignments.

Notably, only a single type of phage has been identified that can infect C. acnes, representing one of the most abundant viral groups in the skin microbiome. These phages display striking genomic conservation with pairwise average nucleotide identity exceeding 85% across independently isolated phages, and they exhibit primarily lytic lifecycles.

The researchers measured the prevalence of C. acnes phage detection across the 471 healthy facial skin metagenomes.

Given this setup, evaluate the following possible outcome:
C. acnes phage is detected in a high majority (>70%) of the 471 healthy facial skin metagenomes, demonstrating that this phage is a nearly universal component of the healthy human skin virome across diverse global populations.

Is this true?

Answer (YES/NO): NO